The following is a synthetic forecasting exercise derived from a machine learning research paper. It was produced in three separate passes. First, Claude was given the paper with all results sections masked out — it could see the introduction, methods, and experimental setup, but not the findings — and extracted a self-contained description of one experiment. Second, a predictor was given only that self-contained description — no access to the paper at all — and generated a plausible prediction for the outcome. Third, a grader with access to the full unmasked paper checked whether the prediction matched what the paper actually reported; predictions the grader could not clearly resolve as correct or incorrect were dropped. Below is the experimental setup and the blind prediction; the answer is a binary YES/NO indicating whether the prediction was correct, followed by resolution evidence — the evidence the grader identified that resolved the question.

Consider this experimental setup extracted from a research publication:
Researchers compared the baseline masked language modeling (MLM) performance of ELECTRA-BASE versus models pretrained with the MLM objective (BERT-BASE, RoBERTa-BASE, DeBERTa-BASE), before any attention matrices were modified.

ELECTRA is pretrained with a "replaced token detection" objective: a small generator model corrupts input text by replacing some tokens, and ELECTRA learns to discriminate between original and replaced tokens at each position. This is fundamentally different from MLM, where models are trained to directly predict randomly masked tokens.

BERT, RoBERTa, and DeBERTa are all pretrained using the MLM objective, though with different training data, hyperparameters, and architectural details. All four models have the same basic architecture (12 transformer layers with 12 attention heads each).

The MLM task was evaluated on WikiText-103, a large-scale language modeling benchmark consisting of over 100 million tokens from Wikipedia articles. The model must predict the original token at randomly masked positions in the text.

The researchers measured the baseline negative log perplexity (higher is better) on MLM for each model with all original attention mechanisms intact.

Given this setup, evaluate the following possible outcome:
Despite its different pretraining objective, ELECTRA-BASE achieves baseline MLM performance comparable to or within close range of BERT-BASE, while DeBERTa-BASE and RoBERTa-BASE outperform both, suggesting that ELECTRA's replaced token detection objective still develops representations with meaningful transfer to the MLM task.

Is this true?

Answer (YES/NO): NO